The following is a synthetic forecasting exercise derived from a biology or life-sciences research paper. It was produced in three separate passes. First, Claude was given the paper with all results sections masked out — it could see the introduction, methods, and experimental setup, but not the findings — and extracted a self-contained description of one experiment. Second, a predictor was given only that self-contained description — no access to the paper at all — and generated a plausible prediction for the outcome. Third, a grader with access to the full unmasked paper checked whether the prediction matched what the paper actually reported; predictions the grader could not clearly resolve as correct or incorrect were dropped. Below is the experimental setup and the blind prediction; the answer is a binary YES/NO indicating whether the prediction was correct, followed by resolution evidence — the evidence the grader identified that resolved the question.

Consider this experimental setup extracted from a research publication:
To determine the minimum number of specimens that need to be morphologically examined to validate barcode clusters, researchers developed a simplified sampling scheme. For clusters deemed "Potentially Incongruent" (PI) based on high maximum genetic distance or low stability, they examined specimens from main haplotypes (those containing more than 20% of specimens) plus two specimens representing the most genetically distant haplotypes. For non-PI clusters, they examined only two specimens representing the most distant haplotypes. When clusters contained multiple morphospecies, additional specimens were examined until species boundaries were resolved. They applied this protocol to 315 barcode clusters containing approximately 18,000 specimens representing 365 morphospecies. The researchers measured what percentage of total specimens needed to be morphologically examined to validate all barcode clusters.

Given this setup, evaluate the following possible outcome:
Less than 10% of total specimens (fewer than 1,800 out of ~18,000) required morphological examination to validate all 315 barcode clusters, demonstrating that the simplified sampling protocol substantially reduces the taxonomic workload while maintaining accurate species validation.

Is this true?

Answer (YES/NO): YES